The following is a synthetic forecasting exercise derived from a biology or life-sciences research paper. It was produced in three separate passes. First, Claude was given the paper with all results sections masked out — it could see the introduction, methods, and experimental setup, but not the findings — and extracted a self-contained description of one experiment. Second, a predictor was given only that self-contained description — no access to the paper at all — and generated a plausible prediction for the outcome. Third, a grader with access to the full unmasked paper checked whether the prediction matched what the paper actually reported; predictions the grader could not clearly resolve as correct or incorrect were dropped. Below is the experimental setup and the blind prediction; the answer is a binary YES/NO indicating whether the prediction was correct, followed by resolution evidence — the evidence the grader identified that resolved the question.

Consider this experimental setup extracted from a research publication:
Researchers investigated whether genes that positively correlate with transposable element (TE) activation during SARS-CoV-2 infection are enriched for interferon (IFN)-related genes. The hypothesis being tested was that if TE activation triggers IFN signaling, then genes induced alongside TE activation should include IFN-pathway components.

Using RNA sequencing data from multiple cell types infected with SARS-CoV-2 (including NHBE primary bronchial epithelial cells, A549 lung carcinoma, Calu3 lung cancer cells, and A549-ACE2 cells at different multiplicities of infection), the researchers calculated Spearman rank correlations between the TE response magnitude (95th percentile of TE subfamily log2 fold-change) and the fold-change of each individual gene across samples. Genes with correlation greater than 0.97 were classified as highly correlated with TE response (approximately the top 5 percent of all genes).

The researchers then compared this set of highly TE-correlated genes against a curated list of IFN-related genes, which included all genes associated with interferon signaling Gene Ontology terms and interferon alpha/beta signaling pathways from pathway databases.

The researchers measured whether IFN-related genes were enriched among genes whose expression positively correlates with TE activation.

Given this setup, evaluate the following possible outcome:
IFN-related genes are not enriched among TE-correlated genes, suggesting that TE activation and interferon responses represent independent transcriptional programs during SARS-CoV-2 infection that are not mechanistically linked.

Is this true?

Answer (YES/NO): NO